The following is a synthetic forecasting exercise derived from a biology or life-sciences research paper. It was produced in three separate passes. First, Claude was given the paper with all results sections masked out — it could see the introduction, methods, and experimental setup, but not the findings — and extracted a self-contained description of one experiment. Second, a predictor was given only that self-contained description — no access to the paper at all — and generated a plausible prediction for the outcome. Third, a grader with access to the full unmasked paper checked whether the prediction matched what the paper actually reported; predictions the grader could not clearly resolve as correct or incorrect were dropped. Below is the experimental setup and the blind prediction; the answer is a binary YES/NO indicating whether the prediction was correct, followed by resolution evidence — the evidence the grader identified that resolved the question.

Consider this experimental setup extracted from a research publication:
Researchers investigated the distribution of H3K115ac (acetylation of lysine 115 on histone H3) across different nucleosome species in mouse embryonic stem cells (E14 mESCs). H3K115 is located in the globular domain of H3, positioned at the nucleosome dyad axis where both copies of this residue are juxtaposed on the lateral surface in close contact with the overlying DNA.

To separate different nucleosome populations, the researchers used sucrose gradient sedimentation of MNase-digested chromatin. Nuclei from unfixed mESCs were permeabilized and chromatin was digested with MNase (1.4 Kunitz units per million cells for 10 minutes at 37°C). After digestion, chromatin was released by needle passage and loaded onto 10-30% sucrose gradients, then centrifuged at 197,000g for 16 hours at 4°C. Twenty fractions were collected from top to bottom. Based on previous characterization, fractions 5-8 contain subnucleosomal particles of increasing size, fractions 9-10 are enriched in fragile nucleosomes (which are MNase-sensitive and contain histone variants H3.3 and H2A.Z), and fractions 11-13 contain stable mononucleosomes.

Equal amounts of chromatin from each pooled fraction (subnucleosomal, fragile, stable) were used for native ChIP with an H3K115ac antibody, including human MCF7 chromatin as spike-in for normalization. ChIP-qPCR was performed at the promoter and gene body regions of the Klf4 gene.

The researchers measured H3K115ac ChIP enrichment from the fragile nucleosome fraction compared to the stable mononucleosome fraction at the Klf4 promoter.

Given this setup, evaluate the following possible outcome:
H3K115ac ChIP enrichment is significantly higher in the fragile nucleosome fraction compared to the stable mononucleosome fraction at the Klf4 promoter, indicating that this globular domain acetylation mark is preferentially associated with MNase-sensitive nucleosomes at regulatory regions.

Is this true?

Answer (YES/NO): YES